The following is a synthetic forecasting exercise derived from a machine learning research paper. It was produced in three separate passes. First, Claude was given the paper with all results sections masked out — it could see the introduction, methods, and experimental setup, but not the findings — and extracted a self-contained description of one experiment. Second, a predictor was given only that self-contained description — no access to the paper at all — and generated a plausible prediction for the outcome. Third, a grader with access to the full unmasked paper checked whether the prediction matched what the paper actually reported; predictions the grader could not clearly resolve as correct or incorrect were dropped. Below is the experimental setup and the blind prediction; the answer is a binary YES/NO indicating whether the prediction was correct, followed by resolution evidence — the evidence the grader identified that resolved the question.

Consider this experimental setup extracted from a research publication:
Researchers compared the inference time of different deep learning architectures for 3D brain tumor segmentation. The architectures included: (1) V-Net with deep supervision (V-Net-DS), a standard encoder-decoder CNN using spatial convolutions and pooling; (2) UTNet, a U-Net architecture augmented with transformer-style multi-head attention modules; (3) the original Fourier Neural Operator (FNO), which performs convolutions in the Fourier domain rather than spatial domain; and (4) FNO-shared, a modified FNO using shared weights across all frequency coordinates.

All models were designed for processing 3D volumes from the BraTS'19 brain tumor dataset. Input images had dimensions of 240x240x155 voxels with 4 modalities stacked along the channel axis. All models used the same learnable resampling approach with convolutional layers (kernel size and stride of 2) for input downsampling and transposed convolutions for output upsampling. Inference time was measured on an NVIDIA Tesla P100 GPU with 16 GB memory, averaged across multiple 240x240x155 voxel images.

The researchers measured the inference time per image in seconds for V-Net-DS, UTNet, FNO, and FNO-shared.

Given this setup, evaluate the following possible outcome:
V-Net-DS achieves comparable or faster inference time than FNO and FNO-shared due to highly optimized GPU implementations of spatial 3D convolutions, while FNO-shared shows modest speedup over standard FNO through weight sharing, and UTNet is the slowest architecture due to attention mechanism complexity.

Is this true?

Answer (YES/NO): NO